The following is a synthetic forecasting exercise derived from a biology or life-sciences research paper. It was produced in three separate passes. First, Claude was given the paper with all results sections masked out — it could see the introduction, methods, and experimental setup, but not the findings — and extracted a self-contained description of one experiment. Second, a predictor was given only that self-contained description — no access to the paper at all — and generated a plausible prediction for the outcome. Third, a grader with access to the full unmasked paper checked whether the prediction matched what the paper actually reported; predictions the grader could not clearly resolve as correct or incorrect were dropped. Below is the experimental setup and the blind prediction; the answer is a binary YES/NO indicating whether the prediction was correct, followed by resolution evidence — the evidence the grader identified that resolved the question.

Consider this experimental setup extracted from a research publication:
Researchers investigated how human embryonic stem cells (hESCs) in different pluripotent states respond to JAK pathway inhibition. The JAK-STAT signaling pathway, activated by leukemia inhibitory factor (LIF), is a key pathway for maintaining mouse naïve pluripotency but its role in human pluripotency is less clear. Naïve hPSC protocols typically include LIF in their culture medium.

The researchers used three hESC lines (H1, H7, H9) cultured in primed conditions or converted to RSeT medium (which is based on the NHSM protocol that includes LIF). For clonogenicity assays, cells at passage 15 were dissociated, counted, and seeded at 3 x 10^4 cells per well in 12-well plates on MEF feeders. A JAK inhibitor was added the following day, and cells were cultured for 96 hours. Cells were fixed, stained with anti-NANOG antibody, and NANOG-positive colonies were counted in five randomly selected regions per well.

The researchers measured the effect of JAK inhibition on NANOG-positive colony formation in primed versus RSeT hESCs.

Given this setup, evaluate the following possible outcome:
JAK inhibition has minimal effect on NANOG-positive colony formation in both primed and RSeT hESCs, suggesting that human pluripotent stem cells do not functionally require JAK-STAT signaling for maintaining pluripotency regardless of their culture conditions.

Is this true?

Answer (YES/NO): NO